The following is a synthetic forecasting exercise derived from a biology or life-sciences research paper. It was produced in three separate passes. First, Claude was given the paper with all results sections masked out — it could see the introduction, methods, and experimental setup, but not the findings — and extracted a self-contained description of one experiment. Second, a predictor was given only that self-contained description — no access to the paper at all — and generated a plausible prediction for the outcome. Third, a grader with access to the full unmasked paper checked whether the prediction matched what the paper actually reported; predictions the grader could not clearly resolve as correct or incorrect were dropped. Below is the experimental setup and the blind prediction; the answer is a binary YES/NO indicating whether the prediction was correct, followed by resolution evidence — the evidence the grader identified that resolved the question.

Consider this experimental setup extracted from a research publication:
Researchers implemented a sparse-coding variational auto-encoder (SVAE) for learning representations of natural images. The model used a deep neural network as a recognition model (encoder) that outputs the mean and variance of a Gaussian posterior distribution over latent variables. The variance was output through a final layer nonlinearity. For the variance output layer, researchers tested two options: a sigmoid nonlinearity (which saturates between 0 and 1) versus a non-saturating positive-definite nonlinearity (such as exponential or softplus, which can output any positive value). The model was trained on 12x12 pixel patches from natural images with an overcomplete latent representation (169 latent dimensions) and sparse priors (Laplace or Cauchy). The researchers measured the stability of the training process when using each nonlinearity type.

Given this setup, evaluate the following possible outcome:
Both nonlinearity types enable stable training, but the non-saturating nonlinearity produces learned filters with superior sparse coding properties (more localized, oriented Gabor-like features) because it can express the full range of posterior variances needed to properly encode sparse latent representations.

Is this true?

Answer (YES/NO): NO